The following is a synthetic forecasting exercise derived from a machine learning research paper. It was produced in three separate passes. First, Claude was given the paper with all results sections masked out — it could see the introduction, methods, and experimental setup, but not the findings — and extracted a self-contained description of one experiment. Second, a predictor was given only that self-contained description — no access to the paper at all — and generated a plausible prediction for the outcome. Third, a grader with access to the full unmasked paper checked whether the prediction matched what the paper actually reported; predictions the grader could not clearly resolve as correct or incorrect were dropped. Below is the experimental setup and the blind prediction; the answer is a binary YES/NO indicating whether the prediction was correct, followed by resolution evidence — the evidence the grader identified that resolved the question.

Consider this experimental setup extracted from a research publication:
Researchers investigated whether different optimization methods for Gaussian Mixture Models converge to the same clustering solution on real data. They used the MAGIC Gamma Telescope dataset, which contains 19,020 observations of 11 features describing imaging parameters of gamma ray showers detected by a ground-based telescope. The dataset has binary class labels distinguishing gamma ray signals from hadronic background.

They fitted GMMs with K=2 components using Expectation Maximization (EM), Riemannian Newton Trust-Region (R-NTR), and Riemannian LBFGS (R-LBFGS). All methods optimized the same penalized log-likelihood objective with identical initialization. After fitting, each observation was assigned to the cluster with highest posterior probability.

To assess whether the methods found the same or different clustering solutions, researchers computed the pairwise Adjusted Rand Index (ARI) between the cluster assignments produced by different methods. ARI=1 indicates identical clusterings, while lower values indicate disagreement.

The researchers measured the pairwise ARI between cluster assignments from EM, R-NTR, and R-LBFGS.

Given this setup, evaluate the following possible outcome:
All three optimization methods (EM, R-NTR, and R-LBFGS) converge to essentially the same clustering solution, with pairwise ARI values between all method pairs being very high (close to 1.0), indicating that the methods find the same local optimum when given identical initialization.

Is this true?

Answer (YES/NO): YES